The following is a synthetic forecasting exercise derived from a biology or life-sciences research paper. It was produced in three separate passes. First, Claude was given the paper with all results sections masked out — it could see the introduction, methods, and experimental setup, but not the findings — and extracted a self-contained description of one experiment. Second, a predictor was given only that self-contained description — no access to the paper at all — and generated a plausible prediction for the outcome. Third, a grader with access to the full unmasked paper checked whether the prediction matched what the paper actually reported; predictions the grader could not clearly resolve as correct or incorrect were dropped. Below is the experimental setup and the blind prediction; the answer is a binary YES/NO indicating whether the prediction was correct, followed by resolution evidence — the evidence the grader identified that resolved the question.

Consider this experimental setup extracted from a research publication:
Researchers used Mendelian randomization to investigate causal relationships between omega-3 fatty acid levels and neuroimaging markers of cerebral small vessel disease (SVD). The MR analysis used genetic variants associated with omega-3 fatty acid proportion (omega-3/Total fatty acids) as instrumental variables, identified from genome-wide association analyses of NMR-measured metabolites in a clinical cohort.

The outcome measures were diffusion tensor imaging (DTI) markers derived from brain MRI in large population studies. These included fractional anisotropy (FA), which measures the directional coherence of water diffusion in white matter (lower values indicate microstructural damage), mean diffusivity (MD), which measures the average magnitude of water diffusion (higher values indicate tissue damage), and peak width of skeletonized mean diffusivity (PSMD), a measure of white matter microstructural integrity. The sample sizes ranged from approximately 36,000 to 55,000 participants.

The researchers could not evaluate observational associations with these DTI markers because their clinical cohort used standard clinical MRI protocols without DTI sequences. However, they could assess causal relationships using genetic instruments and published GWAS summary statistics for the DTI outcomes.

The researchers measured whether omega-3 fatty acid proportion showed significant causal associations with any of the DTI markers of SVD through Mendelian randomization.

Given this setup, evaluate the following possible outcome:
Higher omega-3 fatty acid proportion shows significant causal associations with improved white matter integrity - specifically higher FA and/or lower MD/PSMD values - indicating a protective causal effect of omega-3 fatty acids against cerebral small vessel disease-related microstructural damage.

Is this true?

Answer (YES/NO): NO